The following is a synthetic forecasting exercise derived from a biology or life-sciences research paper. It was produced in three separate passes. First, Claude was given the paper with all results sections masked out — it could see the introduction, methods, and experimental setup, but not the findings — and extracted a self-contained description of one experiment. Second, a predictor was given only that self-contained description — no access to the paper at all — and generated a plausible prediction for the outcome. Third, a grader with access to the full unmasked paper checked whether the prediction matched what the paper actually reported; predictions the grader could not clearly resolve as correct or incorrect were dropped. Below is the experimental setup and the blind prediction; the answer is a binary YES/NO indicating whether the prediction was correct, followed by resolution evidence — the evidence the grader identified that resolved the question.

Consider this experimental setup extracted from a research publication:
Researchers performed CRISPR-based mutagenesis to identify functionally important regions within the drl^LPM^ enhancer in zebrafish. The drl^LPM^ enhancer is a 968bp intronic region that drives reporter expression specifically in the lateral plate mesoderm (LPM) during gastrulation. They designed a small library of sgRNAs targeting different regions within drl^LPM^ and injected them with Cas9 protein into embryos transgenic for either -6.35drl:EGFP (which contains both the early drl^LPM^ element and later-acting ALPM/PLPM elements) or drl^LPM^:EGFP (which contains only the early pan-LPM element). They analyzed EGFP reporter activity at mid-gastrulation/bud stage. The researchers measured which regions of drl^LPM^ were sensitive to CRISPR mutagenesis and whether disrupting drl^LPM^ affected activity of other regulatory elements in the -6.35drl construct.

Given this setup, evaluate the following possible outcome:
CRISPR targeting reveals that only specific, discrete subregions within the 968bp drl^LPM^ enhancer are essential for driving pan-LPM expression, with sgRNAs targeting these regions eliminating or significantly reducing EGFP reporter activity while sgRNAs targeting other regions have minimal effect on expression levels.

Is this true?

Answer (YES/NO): YES